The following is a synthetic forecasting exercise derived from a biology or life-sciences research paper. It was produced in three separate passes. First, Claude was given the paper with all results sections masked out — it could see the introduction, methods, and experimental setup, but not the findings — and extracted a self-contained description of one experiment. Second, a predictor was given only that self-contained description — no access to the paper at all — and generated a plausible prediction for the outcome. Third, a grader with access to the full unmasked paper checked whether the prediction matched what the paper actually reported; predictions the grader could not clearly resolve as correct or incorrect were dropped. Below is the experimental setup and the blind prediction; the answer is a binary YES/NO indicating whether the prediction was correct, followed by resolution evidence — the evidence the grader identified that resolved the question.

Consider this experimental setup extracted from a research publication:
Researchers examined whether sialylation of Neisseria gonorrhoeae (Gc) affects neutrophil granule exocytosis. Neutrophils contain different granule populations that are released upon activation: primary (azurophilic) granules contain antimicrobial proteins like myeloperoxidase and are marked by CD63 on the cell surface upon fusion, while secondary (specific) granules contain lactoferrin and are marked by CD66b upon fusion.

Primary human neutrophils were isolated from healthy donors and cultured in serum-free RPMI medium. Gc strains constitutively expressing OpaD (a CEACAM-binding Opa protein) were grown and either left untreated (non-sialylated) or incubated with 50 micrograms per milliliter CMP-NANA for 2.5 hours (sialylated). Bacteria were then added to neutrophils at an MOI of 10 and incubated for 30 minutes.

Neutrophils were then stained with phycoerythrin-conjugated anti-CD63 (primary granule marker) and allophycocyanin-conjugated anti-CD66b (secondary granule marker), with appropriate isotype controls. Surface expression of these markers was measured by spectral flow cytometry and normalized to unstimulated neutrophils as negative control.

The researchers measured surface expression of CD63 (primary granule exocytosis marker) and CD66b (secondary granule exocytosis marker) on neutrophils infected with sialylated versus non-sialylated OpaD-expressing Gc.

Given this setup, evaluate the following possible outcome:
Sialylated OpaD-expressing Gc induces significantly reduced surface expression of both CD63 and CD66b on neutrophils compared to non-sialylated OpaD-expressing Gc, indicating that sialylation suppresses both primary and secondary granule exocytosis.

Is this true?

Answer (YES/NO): YES